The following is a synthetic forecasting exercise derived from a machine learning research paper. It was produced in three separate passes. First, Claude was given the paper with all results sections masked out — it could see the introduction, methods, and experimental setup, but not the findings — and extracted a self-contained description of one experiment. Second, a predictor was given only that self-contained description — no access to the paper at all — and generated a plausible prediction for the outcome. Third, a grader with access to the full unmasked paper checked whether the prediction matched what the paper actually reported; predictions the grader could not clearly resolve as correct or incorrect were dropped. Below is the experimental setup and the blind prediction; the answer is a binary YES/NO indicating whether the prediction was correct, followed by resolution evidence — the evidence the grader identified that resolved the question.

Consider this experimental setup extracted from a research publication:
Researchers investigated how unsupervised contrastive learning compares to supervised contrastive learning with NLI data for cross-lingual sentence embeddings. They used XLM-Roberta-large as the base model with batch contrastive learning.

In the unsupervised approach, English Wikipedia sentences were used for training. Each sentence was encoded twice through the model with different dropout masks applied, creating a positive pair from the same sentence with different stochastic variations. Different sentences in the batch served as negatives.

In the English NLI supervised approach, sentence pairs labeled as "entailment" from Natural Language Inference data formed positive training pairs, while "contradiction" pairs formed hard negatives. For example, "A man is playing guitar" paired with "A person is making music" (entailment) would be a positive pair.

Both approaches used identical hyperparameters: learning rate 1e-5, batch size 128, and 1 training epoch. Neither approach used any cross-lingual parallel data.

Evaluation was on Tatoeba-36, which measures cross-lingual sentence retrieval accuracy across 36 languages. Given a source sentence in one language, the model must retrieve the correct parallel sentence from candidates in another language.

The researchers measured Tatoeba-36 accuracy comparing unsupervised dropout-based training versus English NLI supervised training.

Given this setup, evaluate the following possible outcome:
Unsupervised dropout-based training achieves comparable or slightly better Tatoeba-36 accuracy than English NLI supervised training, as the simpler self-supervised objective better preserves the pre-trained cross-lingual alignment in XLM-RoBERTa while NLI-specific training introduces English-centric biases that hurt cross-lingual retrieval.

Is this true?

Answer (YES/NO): NO